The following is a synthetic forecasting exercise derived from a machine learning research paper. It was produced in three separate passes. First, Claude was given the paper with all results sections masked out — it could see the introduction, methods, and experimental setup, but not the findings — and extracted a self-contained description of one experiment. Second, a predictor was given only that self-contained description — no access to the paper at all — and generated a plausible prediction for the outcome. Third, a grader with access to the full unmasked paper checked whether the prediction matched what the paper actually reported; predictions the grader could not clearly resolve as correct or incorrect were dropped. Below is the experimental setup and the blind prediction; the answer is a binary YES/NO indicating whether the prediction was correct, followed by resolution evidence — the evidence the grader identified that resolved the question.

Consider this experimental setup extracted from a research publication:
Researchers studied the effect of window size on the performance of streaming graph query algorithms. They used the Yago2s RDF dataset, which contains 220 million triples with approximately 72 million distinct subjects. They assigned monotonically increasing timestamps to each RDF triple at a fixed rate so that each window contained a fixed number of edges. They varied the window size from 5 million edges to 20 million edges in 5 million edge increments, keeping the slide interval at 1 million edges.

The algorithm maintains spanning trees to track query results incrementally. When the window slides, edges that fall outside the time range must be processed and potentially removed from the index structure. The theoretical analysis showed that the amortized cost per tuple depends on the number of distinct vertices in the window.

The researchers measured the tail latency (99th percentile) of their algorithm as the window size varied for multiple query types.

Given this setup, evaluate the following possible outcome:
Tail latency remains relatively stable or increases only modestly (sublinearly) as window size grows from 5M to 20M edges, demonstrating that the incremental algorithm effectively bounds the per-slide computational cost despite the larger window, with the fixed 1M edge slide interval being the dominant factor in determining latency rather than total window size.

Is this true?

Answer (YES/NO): NO